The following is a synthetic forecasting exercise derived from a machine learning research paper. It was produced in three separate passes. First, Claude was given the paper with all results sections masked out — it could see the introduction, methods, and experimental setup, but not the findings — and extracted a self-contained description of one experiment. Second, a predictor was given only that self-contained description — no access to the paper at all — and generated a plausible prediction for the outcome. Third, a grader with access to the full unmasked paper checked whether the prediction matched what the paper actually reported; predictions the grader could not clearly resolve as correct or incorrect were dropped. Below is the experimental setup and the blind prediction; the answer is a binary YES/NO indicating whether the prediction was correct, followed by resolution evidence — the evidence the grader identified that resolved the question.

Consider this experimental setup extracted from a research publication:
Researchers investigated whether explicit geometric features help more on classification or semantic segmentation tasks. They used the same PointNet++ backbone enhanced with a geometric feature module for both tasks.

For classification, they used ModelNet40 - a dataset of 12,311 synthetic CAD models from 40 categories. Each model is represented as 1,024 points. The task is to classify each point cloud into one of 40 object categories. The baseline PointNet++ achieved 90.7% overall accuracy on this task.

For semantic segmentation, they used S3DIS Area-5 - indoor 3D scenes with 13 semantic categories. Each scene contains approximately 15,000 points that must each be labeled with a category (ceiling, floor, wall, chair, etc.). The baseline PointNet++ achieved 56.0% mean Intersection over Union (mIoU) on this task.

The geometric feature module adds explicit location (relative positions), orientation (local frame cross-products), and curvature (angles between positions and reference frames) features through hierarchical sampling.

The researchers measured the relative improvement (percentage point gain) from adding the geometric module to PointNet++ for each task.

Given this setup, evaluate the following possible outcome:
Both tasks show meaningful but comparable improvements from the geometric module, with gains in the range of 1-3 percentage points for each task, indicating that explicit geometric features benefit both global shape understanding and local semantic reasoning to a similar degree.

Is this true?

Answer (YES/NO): NO